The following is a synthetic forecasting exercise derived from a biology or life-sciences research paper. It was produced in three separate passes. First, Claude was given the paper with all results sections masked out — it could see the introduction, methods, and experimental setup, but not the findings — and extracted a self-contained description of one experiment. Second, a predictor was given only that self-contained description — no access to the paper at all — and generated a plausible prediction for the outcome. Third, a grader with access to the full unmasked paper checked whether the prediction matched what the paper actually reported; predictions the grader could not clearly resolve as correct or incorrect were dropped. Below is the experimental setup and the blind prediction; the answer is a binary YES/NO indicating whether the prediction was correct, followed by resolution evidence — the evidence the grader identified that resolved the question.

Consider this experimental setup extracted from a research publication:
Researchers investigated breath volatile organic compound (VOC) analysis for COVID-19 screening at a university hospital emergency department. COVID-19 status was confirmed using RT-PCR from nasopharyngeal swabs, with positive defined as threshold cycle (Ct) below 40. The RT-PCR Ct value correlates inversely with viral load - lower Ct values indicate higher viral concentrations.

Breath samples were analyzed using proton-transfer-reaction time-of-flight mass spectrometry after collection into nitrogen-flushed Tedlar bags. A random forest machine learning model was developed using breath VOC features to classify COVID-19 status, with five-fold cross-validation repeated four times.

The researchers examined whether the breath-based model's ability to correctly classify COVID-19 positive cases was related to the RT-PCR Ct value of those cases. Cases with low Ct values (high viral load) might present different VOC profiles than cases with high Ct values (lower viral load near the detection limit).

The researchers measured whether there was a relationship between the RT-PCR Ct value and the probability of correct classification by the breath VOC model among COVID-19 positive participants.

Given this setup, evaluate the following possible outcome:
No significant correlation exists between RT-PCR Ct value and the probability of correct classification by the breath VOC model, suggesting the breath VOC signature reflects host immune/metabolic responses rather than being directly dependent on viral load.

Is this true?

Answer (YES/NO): YES